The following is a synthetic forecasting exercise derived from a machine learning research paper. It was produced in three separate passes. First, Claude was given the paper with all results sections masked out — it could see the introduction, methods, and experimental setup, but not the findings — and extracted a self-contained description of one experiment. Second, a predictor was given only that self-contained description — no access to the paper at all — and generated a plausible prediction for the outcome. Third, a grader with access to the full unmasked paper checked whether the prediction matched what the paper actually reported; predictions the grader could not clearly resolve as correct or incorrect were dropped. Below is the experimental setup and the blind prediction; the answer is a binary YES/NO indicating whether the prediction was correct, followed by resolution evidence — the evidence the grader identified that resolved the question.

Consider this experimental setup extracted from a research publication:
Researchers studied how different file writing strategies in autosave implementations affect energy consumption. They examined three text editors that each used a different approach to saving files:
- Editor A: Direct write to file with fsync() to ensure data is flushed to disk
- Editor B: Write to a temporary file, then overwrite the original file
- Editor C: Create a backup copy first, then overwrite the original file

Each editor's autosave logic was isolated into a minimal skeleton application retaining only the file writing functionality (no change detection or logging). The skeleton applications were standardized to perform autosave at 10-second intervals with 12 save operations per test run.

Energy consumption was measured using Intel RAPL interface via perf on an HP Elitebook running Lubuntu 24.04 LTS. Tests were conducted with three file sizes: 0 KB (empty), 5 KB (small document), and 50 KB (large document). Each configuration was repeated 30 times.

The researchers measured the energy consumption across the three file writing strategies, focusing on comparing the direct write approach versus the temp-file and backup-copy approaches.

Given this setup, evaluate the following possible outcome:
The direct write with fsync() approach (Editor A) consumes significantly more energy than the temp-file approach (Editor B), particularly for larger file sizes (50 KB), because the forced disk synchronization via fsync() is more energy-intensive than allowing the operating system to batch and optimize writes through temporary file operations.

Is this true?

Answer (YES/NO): NO